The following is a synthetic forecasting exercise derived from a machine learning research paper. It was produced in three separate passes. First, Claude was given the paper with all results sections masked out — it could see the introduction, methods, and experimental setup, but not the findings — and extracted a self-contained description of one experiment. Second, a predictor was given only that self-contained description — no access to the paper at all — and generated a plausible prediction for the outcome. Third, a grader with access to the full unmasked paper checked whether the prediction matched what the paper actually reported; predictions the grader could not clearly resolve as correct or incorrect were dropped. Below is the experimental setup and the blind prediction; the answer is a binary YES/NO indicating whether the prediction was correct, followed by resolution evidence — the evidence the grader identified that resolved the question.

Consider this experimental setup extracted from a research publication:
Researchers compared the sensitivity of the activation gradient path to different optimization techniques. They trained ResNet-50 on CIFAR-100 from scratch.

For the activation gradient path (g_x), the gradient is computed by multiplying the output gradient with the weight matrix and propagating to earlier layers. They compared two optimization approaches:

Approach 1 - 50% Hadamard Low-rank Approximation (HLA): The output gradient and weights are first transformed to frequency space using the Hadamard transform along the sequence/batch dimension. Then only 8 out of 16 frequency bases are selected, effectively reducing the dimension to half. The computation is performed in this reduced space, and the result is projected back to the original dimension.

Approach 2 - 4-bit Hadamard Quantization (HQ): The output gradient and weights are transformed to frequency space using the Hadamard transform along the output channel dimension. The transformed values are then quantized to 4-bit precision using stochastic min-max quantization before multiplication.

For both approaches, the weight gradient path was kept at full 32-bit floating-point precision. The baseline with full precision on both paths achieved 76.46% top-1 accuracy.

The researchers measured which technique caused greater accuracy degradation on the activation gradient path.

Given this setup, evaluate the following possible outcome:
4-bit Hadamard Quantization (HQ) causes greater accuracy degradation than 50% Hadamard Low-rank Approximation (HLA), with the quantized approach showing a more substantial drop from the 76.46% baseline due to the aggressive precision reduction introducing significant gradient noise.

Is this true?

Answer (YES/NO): NO